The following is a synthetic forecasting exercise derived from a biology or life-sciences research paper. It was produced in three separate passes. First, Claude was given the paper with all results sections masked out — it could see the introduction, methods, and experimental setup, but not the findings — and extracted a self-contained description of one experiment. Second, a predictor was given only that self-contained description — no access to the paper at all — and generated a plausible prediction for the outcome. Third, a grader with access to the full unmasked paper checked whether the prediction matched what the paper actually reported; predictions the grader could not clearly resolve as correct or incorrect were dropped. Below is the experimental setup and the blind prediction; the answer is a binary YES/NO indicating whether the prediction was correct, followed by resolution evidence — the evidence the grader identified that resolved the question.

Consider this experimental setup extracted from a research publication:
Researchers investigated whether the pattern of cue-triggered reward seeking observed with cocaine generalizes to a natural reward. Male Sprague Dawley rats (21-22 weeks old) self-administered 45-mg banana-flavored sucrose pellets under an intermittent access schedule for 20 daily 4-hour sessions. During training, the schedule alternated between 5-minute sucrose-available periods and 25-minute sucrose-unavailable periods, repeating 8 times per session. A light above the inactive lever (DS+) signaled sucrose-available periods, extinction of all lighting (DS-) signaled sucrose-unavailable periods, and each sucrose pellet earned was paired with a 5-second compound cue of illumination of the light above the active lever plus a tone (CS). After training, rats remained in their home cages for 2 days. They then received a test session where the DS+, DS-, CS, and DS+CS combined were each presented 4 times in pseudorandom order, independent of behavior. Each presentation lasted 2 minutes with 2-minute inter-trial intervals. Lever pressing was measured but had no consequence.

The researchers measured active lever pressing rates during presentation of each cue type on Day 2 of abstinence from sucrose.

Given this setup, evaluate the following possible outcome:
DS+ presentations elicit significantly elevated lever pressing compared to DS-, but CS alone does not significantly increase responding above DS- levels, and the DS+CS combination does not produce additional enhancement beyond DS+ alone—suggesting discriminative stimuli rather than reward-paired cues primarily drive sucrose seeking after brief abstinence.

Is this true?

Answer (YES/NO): YES